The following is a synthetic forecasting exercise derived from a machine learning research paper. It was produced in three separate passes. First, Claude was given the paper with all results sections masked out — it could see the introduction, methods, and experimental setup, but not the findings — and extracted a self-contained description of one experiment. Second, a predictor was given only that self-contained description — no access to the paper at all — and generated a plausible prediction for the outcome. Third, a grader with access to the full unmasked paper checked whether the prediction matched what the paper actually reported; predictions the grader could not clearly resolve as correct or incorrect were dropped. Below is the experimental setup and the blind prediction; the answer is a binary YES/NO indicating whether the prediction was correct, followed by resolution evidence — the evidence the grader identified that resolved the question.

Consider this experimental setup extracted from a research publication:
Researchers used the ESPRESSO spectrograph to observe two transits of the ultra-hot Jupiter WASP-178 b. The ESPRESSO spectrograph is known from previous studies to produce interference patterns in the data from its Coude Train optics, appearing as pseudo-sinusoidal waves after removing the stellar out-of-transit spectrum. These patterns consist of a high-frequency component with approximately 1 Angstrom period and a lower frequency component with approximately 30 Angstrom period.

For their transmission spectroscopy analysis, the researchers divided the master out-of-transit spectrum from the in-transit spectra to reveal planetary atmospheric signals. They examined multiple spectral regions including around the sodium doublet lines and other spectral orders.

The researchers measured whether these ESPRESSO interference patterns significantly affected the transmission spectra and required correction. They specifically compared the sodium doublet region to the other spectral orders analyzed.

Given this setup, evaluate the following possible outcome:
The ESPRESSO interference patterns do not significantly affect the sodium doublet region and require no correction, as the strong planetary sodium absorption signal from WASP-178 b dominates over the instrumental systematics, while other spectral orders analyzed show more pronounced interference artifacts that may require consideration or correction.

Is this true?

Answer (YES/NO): NO